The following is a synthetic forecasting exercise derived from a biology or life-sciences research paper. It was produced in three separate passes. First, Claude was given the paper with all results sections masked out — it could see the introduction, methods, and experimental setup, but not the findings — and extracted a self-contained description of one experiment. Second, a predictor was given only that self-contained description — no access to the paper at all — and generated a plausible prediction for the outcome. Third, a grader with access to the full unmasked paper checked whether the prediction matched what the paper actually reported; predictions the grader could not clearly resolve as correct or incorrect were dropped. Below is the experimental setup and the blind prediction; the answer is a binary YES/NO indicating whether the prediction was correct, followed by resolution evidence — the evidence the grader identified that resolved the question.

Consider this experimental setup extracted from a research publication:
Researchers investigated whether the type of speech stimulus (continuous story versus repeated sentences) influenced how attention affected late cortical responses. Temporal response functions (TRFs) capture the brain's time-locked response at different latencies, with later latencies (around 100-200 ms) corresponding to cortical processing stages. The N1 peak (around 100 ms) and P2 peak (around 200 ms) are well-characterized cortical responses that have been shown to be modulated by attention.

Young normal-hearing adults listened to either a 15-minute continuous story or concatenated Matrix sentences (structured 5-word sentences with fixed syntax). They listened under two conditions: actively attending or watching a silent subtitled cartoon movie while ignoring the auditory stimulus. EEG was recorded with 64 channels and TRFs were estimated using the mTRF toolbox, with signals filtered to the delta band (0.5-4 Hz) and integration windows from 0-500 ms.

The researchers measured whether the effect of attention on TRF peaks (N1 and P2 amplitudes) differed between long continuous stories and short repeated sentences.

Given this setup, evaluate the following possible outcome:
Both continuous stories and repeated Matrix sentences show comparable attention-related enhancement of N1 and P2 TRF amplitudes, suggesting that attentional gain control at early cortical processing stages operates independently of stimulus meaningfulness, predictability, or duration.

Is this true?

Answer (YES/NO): NO